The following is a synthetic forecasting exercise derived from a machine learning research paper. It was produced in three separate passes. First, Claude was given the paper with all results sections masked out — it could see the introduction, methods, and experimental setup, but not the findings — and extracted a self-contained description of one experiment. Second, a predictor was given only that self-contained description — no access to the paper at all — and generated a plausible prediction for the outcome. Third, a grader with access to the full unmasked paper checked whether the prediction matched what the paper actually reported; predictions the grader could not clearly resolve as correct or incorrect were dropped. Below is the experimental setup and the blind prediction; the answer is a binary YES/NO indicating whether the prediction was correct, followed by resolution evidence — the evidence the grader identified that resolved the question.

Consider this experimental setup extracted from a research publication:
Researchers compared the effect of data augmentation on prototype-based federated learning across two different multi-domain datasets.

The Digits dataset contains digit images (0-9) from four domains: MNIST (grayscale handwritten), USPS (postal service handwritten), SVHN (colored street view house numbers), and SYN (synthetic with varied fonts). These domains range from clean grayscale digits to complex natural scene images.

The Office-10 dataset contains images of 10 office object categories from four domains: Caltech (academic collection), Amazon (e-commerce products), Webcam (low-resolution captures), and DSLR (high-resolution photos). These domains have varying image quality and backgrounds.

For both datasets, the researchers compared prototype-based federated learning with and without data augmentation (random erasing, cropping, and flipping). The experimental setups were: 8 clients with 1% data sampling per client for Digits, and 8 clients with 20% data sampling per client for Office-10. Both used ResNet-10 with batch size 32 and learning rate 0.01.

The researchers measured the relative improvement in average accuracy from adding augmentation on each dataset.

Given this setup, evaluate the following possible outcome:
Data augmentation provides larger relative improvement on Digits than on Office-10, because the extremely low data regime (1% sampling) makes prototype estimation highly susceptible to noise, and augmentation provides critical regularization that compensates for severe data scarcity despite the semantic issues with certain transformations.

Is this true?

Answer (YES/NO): NO